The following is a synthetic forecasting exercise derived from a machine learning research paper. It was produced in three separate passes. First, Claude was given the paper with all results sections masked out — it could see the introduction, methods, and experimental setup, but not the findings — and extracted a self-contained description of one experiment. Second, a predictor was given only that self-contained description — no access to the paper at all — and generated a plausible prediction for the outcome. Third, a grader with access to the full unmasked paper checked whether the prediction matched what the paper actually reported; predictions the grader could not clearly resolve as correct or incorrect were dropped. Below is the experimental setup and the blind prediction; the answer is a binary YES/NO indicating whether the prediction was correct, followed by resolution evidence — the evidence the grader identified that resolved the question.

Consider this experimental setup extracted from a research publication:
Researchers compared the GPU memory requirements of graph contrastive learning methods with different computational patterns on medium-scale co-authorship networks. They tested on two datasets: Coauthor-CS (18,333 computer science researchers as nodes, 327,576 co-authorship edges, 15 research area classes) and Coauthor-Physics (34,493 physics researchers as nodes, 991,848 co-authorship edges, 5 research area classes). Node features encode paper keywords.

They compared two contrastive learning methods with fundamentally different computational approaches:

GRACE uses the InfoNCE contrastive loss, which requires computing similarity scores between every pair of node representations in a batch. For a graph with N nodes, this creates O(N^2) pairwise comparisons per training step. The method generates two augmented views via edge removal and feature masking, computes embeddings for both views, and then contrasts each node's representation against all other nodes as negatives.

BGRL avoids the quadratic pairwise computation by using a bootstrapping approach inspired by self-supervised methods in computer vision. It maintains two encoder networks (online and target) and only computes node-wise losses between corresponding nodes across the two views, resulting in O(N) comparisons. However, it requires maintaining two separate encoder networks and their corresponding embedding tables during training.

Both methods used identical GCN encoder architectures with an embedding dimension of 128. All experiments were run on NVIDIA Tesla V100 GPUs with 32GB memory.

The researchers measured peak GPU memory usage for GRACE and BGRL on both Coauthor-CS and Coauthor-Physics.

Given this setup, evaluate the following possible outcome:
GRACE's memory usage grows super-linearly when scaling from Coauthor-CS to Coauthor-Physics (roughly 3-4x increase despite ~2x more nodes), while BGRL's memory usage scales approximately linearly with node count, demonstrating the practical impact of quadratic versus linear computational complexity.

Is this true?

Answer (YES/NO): NO